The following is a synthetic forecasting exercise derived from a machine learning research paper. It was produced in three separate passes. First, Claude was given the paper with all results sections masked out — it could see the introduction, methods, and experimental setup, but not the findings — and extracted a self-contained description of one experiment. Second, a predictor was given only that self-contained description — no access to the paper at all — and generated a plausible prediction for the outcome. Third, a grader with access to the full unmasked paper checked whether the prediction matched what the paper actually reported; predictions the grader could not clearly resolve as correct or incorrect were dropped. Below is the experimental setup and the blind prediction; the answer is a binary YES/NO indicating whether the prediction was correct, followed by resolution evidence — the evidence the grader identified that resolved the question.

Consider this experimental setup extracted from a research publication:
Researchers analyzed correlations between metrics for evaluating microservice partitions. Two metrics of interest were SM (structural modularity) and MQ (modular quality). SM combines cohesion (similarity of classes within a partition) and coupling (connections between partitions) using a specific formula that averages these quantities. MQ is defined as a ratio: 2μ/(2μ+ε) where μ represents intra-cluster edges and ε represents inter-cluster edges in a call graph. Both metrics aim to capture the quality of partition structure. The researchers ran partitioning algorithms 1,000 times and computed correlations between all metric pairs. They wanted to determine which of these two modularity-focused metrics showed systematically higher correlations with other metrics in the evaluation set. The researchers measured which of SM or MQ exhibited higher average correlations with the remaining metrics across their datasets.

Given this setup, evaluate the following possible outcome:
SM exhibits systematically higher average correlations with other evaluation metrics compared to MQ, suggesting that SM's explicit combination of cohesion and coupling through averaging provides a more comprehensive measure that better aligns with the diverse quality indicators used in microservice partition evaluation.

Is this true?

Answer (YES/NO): NO